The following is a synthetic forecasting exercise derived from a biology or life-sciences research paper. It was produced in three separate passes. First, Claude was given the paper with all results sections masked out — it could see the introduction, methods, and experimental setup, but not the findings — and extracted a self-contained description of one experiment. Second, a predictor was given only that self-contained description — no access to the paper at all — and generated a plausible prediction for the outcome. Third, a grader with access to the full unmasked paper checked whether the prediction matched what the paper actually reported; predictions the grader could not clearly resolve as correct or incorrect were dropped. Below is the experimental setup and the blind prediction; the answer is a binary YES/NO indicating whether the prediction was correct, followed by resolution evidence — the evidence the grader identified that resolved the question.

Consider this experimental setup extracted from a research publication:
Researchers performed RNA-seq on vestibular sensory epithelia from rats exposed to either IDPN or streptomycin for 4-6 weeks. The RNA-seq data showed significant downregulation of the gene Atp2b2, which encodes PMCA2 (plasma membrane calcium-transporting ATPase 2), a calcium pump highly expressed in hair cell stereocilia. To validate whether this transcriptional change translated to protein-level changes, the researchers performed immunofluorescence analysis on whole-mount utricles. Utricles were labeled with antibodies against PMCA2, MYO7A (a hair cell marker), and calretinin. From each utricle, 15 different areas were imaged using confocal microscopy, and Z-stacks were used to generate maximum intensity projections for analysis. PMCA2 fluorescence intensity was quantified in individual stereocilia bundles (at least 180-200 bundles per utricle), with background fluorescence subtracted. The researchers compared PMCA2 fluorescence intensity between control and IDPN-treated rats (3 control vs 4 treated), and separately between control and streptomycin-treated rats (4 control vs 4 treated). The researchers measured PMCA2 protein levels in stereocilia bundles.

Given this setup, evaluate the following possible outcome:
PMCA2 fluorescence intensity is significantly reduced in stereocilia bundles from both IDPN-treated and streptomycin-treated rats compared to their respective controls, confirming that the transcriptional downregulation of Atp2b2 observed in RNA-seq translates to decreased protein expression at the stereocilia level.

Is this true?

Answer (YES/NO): YES